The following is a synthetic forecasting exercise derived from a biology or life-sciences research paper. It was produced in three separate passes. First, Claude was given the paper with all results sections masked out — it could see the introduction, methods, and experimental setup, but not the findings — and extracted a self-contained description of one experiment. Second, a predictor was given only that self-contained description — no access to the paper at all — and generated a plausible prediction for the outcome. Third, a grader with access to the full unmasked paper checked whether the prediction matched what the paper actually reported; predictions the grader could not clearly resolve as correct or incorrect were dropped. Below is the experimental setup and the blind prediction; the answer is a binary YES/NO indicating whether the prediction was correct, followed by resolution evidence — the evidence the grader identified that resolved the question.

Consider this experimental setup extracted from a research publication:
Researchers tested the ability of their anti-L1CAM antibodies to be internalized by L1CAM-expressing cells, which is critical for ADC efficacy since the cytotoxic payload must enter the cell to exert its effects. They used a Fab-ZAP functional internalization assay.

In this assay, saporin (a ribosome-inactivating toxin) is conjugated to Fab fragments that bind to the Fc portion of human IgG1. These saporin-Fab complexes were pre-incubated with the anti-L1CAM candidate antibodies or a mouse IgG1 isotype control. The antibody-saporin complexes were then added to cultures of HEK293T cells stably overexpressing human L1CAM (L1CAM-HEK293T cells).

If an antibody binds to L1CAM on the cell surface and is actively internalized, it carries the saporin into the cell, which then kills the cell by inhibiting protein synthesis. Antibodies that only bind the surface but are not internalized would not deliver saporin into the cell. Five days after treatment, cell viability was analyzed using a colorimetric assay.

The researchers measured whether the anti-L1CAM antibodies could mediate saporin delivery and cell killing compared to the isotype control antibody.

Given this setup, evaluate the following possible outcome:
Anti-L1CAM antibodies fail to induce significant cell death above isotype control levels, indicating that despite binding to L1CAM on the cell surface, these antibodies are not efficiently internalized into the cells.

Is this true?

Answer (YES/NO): NO